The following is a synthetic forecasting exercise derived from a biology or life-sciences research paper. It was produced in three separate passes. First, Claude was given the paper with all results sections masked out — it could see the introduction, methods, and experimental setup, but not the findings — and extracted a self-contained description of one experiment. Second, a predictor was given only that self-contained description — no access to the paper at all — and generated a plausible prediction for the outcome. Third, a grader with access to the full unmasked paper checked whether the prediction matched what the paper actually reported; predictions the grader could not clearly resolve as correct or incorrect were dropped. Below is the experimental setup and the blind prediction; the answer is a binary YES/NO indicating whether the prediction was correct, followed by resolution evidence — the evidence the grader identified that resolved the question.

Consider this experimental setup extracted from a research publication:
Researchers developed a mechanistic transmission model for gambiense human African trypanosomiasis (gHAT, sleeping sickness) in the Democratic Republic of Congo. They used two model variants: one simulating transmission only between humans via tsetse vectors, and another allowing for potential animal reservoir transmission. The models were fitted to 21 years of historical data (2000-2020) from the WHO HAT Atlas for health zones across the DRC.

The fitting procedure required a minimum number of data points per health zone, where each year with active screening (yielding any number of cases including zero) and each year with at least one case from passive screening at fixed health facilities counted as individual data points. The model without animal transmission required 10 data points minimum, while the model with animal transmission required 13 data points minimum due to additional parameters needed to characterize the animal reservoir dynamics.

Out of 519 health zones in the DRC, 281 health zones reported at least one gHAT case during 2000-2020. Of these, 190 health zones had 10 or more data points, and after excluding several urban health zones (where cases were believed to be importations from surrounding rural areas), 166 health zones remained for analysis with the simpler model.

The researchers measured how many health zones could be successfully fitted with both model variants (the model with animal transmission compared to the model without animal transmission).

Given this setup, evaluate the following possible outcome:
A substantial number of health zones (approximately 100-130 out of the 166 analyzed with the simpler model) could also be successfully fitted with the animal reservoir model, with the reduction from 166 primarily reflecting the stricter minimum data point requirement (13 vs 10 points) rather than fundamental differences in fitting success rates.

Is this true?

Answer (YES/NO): NO